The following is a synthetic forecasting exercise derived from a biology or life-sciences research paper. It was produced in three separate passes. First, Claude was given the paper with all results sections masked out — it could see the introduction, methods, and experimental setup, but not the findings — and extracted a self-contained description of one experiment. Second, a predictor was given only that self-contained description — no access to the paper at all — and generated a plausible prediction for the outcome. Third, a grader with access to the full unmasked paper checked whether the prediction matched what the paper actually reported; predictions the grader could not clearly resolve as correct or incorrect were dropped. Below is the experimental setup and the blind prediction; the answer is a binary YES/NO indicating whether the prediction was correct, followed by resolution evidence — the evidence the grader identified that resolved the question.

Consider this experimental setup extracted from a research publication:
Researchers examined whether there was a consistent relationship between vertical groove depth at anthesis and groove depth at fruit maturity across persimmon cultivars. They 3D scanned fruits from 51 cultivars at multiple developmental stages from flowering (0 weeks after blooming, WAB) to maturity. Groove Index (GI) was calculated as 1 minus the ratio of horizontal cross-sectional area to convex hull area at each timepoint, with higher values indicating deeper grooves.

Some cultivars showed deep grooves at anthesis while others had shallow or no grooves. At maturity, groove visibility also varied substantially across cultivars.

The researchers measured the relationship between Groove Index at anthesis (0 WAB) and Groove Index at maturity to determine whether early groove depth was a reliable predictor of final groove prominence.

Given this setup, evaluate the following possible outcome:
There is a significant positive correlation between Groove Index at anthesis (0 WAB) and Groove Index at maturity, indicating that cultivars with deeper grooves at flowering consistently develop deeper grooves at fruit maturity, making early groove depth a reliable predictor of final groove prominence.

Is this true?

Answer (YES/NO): NO